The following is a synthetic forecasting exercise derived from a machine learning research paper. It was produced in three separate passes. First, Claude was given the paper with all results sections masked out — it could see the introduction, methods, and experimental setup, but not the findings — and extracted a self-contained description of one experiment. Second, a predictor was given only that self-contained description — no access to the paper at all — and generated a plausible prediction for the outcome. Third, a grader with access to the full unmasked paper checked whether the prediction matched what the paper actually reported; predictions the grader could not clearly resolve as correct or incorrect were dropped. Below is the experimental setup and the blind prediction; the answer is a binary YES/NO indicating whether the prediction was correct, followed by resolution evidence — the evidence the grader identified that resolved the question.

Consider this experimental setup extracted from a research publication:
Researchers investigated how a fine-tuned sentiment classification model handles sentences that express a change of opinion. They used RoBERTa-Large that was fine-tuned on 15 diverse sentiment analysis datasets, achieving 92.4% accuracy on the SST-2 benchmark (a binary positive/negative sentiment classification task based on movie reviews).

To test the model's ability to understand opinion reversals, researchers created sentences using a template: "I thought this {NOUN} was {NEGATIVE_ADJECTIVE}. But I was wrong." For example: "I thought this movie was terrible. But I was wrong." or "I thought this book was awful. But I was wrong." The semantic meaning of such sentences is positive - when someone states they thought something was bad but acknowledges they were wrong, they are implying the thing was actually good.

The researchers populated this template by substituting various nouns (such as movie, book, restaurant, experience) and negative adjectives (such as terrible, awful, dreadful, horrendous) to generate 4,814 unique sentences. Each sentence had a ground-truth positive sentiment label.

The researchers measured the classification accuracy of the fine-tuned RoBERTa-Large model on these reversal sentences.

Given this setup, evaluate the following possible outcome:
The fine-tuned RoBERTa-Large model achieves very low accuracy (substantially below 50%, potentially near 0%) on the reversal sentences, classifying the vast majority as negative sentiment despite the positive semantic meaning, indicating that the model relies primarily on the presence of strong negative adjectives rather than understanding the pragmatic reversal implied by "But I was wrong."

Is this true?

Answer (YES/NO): YES